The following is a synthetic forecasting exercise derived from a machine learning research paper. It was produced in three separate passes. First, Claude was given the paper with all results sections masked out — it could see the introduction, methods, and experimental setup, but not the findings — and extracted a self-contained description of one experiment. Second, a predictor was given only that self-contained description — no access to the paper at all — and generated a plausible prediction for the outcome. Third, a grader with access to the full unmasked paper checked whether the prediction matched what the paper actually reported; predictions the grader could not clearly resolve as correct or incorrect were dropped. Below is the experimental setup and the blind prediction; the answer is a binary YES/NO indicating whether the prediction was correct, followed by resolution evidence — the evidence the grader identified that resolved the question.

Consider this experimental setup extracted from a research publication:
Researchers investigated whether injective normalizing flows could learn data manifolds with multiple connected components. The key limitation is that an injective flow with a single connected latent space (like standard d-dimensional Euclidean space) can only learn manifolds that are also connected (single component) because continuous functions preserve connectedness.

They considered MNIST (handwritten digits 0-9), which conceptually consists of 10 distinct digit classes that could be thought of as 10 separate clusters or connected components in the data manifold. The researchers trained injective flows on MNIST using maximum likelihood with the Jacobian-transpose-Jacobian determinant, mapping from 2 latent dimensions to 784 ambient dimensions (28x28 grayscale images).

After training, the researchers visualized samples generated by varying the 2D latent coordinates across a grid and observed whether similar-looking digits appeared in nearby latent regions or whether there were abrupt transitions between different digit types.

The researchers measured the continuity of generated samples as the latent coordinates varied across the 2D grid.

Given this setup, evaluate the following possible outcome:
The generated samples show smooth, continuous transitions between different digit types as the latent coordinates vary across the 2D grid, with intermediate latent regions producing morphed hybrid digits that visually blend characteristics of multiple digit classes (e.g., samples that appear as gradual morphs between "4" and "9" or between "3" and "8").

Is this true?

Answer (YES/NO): NO